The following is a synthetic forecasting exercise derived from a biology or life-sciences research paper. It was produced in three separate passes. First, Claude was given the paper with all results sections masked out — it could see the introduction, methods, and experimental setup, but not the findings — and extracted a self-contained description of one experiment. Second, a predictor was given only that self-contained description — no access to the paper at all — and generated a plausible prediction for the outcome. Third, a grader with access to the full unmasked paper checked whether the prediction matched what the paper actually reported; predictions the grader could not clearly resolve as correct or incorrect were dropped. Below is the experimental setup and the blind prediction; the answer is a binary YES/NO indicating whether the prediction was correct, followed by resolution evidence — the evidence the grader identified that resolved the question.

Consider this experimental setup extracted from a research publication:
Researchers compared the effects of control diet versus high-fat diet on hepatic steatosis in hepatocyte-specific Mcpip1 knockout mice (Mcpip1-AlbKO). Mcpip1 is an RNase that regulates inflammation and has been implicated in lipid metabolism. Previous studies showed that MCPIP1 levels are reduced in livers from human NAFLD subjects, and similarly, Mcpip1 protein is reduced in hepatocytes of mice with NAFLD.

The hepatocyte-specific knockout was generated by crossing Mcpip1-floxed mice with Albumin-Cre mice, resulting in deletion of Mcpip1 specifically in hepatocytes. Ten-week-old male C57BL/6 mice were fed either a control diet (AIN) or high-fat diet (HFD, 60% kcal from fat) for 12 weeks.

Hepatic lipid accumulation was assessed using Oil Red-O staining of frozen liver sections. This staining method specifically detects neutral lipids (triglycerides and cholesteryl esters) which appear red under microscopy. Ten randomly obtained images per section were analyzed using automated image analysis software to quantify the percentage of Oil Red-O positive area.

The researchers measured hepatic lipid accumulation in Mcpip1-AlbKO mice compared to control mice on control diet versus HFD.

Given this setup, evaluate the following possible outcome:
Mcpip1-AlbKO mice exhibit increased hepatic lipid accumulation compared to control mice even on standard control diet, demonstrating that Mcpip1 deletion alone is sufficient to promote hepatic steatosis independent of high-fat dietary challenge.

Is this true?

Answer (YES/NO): NO